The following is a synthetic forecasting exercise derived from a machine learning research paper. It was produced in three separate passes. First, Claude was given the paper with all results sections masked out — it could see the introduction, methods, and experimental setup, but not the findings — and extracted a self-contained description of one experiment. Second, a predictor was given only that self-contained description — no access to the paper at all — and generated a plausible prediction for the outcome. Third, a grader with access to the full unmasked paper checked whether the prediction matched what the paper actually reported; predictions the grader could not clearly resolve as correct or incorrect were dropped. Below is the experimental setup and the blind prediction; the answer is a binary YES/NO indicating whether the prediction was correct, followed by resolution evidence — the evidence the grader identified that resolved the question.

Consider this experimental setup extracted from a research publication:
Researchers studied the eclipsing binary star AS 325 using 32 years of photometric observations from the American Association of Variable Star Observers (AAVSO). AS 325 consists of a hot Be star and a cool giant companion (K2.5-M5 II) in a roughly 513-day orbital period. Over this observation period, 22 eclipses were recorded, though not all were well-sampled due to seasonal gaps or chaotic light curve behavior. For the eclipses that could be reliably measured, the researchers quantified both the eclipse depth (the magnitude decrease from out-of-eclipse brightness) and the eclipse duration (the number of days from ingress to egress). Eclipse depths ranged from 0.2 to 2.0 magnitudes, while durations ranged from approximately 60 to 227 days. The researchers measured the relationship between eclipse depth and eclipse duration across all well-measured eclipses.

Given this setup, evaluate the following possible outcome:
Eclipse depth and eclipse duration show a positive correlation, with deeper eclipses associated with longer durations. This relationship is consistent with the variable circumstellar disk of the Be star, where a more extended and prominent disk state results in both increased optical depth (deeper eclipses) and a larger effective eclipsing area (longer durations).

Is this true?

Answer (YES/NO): NO